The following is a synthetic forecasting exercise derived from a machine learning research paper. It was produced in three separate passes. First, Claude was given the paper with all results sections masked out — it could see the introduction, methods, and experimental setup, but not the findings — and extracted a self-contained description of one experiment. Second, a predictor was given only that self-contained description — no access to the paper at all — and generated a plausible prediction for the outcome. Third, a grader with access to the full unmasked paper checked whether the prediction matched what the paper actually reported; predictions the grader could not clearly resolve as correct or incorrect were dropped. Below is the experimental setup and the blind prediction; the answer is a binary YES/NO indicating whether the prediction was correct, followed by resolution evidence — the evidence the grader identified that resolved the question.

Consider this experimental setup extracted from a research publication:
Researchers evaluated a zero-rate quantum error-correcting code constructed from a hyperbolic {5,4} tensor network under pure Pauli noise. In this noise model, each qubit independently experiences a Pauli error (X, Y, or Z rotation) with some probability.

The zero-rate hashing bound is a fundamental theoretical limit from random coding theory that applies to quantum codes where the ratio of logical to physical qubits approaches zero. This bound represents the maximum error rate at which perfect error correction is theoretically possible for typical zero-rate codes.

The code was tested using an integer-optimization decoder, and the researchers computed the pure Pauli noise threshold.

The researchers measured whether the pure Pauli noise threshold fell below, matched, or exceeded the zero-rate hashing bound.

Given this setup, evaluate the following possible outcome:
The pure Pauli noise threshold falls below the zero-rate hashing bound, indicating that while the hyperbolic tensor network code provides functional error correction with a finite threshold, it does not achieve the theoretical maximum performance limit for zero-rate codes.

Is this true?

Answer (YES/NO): NO